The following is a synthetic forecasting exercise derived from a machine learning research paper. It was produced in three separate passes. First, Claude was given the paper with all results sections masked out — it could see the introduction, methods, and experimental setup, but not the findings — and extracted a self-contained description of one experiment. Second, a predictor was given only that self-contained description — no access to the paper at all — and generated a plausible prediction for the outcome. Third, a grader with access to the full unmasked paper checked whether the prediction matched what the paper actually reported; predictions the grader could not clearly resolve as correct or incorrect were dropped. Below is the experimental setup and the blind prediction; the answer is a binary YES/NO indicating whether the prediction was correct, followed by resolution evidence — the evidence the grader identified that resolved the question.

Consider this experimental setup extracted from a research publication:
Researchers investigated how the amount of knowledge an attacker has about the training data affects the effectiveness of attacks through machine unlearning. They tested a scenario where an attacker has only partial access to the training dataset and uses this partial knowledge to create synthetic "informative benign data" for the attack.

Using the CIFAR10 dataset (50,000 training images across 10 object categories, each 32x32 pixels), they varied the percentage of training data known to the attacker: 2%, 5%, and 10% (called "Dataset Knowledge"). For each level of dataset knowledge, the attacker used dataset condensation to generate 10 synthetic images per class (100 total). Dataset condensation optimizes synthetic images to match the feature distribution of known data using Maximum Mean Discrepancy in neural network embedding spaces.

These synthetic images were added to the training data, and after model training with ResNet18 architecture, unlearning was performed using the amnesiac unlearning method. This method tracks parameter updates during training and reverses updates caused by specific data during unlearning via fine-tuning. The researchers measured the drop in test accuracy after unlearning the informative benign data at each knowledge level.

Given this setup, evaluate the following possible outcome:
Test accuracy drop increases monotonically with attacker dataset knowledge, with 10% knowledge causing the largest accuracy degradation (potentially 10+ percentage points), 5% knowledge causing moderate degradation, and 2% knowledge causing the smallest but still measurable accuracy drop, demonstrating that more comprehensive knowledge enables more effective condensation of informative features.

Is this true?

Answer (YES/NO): NO